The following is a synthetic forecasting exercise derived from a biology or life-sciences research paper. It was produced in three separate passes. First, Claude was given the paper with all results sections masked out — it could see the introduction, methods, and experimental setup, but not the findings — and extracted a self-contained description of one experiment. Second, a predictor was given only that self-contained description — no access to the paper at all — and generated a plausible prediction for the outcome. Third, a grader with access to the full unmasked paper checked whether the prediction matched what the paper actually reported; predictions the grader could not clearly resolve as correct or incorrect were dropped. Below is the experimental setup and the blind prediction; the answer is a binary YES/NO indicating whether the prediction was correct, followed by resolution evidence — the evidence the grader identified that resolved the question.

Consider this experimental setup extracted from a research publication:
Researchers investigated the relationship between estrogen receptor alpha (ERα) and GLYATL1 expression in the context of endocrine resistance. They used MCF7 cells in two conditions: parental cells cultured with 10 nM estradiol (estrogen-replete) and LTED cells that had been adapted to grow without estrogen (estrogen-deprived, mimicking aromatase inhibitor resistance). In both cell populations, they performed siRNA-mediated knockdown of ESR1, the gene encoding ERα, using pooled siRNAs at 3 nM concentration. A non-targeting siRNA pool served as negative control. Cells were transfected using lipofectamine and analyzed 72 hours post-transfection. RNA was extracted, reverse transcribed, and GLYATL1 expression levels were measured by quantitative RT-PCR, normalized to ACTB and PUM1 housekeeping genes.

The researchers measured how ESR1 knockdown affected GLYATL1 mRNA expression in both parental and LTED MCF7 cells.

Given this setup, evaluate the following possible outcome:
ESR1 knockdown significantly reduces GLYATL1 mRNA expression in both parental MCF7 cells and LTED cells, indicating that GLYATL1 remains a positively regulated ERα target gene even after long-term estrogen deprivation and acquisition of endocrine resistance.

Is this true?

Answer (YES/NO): NO